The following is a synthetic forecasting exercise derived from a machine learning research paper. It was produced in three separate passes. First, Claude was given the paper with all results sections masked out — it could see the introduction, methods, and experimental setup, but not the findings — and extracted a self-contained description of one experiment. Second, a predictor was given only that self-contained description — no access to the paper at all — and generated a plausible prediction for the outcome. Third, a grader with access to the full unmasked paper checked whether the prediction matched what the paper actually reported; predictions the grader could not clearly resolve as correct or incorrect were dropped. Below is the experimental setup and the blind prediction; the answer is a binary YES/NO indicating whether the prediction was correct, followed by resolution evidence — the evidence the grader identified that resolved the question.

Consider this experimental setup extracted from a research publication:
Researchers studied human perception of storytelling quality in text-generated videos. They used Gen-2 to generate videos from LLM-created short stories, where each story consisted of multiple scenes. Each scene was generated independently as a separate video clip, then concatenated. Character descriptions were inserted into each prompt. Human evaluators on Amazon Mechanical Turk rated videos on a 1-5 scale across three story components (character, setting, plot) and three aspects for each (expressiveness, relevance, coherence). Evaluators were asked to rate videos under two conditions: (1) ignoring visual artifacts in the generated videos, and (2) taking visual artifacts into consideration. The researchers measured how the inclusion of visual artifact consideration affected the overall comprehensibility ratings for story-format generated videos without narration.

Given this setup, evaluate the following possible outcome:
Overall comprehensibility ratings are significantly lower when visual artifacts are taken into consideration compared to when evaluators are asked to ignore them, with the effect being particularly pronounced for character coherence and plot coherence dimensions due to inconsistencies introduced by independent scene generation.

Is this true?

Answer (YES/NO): NO